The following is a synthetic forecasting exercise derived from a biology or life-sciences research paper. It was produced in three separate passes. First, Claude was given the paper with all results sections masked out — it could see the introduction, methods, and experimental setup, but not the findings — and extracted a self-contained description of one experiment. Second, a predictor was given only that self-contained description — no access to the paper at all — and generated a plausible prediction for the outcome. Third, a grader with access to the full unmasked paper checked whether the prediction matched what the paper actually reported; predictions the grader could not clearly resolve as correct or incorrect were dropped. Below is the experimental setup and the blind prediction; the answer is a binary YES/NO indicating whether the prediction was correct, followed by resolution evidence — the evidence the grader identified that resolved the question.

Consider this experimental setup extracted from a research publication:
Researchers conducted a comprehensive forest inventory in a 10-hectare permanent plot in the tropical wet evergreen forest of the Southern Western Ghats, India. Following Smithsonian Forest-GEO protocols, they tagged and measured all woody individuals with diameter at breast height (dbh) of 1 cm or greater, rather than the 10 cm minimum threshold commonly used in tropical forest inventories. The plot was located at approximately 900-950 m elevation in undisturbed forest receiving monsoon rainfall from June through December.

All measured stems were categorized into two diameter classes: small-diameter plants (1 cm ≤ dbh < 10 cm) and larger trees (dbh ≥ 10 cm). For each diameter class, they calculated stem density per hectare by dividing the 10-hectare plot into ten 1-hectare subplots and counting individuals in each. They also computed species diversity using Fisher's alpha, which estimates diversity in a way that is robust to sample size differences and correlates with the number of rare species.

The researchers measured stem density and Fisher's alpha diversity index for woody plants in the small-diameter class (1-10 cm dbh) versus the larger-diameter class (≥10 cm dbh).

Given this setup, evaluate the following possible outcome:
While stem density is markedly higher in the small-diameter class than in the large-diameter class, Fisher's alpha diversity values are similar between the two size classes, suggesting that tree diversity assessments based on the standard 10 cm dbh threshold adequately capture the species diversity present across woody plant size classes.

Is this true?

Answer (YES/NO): NO